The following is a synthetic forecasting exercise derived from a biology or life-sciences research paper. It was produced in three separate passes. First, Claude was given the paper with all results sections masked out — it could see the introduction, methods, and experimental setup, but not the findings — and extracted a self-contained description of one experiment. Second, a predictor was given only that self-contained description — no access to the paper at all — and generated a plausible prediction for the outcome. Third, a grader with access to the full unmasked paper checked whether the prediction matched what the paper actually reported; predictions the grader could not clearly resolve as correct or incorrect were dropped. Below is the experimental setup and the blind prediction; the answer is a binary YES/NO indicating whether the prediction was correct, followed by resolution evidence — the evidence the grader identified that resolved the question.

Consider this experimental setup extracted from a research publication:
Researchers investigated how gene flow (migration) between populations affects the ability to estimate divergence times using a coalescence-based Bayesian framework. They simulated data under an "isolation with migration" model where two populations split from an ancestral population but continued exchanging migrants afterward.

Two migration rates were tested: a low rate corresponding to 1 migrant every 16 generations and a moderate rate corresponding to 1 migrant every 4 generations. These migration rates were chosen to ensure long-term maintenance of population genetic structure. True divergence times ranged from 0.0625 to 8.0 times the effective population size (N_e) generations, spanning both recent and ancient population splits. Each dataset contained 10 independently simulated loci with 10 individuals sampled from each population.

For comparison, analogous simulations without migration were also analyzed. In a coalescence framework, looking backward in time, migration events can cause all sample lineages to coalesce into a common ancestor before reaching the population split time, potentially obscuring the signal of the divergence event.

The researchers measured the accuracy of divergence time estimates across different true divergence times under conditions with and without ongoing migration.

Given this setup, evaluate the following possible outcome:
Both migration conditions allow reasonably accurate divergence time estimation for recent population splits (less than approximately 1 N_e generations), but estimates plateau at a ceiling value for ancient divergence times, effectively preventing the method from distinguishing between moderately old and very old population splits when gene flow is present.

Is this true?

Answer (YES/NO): NO